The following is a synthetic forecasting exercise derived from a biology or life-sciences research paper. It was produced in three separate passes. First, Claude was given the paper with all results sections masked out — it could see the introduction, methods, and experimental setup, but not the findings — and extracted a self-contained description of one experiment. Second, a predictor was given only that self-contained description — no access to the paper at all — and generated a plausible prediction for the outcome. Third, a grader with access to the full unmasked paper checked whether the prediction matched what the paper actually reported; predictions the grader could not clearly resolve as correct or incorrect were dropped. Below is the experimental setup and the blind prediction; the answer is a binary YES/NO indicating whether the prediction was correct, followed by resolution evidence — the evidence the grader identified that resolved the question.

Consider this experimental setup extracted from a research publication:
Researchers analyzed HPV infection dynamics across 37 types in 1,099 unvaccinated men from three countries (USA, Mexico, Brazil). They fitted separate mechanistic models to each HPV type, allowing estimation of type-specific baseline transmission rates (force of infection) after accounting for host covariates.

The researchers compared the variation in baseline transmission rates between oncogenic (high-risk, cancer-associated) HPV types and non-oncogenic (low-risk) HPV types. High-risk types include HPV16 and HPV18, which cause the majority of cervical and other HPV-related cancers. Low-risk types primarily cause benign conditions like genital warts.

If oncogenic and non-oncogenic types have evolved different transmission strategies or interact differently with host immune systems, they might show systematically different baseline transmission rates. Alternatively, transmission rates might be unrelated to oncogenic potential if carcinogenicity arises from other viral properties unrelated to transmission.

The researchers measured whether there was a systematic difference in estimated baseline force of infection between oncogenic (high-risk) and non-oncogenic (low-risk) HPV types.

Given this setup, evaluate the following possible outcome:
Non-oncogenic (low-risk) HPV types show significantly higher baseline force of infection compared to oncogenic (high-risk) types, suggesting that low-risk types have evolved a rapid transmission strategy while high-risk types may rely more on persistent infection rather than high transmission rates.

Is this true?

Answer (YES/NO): NO